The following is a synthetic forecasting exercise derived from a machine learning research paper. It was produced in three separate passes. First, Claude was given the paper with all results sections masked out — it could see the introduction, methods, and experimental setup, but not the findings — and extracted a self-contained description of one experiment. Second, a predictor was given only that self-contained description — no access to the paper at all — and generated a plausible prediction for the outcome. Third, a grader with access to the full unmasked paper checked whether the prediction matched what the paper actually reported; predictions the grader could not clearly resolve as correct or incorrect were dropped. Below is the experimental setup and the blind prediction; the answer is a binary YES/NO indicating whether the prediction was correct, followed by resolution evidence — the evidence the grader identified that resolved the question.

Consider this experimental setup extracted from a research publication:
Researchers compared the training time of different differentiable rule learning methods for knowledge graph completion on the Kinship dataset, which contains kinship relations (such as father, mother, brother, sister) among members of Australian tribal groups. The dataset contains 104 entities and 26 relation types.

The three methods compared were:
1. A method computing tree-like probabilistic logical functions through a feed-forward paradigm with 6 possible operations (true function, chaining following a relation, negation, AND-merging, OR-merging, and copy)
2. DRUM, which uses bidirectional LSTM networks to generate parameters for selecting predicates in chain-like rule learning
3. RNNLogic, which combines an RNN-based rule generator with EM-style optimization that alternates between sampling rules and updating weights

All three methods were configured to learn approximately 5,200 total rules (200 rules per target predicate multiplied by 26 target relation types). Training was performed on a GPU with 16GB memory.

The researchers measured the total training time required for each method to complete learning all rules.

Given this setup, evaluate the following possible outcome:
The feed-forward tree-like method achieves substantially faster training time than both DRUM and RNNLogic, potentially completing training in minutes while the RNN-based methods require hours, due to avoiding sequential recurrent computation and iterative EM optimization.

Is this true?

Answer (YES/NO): NO